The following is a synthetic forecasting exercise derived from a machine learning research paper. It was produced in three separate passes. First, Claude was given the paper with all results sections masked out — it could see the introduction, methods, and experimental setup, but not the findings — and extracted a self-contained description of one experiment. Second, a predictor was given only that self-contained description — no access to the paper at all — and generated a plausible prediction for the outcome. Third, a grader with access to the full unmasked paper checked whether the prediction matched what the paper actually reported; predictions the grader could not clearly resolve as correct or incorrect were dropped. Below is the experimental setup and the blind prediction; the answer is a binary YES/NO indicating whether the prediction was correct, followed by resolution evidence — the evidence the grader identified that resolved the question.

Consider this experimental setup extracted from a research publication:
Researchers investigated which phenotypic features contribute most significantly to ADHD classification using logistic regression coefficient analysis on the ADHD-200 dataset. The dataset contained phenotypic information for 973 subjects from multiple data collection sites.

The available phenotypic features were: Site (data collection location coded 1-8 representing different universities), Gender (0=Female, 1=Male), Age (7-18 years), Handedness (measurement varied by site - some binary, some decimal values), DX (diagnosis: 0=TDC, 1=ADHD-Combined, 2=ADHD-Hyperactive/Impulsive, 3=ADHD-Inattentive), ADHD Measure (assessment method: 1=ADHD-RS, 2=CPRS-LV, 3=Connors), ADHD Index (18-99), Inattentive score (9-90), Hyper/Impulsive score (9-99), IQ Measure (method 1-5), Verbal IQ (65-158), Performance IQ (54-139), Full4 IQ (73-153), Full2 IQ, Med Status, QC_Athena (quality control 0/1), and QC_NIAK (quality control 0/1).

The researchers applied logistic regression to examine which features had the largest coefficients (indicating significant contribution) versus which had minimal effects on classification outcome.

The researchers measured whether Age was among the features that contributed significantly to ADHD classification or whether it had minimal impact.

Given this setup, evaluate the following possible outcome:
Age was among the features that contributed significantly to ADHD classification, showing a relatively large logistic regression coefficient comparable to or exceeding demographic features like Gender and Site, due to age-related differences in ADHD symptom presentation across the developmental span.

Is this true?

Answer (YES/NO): NO